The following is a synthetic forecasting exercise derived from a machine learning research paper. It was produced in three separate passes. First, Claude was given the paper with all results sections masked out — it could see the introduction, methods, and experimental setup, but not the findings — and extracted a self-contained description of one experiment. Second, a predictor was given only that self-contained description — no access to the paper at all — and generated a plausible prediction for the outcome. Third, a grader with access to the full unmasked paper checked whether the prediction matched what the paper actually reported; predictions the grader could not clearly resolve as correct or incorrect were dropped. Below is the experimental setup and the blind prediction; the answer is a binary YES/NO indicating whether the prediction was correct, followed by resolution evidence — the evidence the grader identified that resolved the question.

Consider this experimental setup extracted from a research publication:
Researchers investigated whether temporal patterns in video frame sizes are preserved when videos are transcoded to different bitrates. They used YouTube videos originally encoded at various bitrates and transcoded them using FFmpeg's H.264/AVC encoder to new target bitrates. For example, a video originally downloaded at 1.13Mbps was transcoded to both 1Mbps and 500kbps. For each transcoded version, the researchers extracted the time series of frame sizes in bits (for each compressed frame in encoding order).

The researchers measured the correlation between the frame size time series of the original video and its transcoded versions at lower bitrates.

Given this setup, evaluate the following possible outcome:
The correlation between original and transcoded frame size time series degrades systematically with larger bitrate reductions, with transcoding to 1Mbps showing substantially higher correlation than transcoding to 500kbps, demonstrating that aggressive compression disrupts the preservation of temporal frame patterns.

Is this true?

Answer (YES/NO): NO